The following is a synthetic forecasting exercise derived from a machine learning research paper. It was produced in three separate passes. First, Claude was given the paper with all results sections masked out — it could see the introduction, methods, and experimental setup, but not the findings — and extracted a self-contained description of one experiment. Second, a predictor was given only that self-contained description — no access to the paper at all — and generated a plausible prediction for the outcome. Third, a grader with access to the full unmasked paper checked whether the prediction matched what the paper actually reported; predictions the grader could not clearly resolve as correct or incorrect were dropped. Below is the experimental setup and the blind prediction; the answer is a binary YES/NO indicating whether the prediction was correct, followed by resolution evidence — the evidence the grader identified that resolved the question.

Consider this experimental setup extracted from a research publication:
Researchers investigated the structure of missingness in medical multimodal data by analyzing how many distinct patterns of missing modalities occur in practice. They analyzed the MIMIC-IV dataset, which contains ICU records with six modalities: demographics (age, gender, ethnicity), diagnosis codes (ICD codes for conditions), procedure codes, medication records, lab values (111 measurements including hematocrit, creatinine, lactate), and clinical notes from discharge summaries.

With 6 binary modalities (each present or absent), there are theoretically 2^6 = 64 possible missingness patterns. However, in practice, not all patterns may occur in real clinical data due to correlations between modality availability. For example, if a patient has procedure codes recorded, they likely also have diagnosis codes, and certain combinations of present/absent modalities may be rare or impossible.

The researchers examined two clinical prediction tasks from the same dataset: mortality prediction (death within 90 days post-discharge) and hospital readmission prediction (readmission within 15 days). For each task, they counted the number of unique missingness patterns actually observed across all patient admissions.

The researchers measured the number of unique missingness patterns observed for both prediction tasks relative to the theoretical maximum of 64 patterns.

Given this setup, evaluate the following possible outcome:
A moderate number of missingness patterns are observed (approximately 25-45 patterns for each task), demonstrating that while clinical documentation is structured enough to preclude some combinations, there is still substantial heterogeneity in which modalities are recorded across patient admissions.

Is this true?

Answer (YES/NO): NO